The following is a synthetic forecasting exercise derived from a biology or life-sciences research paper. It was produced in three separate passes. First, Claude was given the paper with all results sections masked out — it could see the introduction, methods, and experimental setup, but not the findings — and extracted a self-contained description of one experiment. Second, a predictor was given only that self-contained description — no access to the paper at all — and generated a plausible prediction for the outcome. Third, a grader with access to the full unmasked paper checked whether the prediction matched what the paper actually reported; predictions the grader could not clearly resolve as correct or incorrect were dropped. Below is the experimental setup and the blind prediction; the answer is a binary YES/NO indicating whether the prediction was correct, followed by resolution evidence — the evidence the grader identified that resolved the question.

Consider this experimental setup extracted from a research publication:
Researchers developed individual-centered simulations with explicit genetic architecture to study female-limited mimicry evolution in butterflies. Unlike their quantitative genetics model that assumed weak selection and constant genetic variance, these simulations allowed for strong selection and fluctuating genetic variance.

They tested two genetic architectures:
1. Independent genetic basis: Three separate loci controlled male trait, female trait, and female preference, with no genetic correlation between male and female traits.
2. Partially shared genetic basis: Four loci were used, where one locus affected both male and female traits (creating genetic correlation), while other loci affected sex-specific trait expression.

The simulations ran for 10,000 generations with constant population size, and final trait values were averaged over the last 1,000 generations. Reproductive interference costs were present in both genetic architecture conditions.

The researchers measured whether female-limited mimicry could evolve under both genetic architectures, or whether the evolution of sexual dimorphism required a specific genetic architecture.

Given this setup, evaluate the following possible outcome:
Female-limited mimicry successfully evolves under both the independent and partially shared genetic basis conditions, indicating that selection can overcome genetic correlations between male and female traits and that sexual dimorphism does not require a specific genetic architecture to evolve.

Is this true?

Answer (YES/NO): YES